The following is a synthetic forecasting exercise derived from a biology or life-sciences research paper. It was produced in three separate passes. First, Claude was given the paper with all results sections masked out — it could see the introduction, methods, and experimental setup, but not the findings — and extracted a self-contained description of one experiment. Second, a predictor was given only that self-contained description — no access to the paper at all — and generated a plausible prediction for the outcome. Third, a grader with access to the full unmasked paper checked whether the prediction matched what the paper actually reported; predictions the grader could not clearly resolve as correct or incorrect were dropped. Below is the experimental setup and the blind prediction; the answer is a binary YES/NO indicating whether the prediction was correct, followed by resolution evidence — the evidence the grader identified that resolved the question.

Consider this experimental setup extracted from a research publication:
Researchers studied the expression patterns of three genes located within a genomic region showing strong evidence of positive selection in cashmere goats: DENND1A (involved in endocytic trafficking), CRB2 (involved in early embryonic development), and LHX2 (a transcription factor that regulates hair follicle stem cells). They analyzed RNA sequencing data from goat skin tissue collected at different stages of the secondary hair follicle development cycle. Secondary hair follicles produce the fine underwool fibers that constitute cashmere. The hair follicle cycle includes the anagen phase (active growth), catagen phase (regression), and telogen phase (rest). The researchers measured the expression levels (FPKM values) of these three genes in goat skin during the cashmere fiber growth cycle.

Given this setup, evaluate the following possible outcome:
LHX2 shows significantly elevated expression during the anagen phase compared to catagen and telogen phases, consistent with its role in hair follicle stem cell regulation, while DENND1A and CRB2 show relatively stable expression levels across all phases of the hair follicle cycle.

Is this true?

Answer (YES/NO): NO